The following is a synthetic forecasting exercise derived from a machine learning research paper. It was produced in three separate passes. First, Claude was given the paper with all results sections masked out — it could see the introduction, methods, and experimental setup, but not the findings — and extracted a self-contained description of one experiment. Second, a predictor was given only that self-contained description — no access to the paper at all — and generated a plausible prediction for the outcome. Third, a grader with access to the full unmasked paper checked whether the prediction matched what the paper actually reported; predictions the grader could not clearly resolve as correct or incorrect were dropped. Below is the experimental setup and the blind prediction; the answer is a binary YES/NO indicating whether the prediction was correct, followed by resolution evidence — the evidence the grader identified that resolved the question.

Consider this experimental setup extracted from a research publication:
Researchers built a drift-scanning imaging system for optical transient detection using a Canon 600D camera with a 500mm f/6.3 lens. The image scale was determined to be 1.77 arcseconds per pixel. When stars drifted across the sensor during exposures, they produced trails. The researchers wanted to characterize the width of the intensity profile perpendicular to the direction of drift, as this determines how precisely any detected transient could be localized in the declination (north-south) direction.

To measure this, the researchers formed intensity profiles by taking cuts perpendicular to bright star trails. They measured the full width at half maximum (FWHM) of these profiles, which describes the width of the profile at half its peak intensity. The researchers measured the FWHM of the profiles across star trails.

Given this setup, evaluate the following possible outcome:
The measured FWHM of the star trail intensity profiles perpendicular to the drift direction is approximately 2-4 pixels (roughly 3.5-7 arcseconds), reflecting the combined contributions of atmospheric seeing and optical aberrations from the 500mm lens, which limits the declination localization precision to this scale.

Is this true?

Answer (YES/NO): YES